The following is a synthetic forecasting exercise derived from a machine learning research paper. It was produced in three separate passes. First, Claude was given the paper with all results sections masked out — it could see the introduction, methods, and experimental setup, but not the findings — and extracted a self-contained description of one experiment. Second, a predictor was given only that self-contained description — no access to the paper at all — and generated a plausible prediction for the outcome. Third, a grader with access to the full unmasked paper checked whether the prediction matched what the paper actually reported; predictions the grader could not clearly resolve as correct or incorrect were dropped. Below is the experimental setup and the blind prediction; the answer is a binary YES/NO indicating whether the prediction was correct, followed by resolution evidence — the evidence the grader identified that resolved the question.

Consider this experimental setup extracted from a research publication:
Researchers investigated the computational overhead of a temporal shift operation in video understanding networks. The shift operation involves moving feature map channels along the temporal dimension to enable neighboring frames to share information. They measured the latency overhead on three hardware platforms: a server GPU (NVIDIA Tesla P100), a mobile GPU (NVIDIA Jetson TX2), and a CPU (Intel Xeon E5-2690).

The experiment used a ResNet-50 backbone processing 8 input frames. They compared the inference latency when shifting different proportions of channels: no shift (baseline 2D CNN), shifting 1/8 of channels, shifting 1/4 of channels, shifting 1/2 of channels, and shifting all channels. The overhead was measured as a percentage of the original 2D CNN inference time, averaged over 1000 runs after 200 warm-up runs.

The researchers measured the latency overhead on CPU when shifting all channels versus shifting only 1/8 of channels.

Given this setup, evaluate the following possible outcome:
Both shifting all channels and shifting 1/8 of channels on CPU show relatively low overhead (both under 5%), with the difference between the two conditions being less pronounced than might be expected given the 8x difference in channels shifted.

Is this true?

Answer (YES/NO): NO